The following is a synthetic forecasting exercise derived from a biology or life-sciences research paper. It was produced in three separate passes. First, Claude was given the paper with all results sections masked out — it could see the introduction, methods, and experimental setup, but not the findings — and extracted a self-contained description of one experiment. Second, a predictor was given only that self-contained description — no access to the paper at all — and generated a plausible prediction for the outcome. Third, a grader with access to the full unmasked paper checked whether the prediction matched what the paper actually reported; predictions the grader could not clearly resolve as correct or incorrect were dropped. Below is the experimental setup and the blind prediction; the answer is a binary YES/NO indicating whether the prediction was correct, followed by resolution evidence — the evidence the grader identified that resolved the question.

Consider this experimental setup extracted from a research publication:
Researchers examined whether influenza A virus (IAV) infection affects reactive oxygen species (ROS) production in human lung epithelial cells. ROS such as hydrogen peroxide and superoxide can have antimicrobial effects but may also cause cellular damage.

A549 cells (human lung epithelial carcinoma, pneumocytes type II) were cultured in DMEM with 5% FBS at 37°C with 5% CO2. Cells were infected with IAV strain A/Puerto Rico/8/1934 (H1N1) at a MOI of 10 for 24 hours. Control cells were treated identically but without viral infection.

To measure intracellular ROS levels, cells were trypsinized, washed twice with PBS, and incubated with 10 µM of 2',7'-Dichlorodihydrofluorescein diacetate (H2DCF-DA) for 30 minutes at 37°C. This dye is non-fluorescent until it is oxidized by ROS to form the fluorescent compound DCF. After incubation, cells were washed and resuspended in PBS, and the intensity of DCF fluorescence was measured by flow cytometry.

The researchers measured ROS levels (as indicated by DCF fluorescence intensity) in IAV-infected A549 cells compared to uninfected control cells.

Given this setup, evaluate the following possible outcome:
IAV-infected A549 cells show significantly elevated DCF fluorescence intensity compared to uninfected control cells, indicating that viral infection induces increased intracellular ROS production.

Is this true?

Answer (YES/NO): YES